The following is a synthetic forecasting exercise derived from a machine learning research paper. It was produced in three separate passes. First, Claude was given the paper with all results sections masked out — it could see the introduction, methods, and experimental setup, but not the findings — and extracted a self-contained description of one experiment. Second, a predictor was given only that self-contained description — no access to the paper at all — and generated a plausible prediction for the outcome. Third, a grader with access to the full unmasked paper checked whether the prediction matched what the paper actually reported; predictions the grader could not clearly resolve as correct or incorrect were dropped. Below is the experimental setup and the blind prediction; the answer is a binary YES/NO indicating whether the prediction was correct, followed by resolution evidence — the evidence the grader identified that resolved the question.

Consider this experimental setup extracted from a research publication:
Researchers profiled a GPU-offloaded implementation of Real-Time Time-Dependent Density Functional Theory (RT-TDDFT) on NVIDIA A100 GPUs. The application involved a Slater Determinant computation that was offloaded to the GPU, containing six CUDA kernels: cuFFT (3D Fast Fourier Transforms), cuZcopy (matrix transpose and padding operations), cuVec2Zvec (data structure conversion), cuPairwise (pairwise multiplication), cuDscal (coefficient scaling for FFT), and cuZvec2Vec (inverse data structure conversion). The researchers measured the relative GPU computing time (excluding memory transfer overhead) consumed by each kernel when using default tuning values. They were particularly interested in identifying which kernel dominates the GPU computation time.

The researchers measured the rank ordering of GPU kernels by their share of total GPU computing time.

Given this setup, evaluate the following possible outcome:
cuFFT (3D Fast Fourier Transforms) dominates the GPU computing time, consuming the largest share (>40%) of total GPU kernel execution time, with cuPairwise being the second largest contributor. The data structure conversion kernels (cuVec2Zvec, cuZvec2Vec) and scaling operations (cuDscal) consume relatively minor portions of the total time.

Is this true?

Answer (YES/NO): NO